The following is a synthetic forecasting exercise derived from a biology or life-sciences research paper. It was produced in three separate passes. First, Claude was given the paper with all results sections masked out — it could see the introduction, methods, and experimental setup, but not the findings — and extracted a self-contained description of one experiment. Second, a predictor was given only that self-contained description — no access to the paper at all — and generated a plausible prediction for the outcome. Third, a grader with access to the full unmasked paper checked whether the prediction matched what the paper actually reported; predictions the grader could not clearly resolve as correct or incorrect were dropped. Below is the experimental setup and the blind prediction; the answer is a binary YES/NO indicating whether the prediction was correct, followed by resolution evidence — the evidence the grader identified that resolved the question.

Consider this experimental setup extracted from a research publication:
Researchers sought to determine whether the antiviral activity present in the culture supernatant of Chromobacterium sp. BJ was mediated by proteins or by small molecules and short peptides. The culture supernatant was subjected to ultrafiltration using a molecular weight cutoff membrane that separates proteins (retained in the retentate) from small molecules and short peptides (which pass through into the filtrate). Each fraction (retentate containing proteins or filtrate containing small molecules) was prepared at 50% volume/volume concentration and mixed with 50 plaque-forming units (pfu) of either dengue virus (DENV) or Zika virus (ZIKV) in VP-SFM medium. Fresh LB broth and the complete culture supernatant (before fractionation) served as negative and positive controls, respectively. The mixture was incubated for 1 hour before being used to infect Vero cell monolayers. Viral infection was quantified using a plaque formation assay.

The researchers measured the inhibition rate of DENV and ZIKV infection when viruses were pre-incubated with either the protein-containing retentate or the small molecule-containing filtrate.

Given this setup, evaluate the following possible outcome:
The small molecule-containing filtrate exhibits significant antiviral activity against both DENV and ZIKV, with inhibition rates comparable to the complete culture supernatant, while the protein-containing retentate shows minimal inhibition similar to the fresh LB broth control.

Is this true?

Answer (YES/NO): NO